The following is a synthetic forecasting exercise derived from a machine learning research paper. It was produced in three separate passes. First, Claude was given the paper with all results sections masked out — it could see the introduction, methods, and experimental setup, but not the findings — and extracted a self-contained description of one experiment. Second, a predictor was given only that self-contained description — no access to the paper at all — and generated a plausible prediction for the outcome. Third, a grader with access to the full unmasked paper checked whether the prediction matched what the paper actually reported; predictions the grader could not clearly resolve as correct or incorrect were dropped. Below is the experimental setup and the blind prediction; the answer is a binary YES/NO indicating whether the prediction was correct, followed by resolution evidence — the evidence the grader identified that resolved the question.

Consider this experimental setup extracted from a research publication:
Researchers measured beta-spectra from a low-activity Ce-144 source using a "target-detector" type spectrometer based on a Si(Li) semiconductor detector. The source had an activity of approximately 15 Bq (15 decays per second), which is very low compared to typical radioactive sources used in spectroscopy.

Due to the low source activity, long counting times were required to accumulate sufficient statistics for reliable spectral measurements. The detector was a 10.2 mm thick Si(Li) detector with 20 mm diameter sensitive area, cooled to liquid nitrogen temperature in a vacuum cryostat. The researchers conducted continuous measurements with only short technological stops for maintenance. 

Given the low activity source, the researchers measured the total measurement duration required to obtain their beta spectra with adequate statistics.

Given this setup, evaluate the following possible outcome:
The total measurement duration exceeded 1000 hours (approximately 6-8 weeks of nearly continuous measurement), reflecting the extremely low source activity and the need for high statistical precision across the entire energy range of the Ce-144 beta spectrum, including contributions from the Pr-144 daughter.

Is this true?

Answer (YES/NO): NO